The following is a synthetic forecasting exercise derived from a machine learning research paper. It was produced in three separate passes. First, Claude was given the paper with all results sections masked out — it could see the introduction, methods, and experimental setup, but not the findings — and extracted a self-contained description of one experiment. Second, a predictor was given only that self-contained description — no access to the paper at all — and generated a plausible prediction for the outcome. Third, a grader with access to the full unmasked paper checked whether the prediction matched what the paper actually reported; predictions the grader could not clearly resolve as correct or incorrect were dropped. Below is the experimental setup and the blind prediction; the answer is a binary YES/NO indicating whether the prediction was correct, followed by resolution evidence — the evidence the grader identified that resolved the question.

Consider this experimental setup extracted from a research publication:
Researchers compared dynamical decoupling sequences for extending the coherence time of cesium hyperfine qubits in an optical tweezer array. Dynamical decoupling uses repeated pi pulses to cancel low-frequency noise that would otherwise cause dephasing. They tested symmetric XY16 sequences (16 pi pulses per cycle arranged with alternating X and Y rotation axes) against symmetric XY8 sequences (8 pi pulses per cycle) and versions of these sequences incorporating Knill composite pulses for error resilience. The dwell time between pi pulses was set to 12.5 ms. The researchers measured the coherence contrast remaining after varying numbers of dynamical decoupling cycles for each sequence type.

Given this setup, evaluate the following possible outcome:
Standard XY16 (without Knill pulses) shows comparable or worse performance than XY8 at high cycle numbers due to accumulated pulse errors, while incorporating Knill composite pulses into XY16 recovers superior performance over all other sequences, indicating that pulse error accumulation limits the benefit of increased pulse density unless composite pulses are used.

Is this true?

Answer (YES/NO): NO